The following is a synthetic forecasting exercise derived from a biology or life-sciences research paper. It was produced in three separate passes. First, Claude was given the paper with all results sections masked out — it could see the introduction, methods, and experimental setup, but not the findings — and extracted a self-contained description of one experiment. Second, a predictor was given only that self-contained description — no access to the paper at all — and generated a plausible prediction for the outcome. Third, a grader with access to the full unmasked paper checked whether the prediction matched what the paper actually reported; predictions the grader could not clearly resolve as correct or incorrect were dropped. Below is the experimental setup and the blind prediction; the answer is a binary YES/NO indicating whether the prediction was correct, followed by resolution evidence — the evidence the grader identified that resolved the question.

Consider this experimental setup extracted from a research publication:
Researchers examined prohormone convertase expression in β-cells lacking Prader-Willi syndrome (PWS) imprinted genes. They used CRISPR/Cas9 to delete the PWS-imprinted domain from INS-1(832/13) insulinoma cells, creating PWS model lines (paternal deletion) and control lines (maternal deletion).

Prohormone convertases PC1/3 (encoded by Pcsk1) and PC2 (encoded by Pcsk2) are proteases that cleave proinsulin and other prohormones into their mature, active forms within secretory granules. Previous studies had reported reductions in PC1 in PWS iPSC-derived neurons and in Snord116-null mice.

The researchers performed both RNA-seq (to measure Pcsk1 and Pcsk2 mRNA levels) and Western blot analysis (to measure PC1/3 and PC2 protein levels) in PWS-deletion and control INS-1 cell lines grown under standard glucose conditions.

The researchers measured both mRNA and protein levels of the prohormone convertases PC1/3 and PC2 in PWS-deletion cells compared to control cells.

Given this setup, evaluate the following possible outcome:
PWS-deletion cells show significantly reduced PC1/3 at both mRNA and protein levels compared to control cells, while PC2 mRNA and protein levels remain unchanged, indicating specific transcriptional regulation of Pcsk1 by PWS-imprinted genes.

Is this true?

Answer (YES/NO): NO